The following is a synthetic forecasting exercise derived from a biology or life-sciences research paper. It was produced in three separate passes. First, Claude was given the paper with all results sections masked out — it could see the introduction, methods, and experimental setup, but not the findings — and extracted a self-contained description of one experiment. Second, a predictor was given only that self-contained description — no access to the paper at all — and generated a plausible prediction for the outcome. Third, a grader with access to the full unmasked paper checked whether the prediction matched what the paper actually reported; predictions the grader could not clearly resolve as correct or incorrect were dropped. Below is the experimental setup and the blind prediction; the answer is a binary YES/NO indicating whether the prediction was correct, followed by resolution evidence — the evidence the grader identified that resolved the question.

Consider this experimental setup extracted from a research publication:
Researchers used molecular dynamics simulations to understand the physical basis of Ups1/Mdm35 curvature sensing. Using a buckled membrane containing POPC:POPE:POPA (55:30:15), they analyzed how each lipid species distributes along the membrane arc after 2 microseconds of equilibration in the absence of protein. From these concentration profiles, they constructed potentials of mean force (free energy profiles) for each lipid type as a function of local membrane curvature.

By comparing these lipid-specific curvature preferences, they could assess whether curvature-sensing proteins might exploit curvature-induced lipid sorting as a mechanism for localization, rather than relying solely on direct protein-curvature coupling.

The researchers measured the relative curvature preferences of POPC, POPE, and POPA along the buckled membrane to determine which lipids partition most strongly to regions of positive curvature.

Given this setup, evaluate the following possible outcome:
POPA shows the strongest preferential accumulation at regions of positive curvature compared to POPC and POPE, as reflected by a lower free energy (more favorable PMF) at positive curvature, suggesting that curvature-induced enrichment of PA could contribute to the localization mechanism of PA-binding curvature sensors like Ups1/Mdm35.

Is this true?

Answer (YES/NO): NO